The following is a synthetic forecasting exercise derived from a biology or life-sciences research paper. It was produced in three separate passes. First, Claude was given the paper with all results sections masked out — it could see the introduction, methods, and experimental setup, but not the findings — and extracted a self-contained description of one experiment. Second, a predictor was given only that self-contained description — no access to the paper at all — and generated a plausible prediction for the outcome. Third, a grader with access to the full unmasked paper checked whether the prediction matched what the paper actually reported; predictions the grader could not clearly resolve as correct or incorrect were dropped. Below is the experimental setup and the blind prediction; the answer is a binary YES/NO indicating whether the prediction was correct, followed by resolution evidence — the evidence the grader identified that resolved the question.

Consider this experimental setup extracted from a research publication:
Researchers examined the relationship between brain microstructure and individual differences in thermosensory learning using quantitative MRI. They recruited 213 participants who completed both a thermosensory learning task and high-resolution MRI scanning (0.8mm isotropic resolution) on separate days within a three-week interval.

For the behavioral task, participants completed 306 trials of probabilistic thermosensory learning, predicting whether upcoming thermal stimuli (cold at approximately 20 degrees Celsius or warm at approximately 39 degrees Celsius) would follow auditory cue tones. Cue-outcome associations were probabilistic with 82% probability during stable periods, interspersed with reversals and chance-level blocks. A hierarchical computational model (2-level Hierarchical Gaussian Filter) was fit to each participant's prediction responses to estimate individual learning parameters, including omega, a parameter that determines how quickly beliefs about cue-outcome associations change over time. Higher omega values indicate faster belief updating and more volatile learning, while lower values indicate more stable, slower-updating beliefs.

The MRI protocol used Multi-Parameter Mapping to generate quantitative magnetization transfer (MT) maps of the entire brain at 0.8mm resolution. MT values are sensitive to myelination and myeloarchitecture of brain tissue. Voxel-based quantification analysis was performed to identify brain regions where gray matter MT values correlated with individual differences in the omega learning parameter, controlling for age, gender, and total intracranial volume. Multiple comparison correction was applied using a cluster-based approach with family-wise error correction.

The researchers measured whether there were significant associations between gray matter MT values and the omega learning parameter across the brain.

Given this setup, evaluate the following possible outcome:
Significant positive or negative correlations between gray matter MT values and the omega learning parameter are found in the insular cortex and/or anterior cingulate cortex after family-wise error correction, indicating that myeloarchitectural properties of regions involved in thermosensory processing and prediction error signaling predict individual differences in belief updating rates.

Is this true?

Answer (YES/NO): NO